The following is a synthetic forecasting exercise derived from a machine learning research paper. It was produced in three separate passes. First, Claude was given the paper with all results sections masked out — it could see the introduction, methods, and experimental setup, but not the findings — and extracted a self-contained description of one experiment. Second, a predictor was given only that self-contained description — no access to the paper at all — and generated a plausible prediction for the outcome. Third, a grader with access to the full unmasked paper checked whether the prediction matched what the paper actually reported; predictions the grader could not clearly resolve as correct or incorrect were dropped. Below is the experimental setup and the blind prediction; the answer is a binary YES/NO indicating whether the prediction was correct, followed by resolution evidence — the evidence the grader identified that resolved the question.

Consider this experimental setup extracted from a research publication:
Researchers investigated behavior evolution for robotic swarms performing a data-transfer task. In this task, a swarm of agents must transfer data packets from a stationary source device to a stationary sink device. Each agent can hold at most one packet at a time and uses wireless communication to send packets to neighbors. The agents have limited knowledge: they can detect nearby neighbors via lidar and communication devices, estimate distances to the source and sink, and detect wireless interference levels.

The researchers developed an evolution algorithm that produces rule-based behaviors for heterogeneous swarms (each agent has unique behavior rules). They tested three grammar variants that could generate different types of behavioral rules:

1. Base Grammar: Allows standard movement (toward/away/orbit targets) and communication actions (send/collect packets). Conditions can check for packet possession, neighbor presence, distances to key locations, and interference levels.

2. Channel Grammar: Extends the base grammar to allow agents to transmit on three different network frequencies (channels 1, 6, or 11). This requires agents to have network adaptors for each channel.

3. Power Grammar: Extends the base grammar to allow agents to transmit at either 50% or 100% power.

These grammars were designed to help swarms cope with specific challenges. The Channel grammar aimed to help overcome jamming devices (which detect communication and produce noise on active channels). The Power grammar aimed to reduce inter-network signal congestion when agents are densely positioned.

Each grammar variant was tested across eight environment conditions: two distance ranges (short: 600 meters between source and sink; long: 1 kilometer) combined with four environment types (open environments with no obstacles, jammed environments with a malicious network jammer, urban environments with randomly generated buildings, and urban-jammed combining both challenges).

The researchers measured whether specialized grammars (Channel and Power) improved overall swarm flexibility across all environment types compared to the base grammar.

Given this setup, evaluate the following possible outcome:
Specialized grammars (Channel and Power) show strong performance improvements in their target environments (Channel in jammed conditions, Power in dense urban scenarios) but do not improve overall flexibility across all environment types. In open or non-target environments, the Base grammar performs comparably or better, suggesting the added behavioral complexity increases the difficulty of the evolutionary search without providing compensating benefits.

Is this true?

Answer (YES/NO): NO